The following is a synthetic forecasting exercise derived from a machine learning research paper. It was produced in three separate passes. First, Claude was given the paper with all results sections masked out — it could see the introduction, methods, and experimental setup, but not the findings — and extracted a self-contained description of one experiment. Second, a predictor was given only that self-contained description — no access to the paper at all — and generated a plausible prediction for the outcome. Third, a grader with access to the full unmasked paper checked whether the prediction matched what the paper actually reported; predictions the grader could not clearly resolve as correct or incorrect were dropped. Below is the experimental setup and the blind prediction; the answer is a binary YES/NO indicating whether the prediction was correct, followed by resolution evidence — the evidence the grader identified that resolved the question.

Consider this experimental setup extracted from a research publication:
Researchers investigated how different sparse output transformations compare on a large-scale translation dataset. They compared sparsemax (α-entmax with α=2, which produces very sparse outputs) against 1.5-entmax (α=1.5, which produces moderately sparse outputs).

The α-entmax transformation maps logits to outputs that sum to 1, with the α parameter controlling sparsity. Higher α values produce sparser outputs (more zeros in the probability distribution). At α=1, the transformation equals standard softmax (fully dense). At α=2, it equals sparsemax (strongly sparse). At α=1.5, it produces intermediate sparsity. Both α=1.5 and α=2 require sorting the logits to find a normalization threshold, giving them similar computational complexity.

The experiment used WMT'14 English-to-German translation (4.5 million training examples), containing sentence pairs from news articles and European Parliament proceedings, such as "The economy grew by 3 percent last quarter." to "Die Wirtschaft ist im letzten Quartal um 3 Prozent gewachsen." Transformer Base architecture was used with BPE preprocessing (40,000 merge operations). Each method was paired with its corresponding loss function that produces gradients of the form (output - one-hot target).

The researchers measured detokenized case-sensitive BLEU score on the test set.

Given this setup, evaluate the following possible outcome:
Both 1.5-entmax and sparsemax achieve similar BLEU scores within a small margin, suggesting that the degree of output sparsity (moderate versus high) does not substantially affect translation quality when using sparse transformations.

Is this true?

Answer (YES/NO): NO